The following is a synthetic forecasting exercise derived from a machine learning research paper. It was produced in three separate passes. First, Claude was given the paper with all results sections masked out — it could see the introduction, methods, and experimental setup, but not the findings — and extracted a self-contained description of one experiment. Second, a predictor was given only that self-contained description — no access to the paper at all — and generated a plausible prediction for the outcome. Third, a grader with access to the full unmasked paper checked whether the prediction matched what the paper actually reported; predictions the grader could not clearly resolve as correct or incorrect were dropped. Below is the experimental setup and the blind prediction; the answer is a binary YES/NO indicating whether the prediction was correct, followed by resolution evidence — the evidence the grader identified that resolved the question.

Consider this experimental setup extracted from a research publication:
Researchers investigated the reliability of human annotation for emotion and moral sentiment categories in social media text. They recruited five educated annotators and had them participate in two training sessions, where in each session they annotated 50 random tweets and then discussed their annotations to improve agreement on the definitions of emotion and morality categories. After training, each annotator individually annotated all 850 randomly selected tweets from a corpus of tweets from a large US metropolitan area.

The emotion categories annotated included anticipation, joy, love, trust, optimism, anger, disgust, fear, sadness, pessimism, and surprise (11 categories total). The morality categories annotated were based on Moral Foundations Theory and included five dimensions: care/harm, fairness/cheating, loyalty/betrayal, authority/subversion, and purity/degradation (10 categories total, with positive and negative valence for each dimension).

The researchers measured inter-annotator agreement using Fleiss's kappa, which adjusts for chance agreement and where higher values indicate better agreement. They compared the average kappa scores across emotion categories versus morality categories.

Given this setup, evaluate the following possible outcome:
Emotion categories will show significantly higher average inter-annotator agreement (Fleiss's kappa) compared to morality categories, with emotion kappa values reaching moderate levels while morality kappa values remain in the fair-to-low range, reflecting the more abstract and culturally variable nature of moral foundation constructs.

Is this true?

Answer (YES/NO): YES